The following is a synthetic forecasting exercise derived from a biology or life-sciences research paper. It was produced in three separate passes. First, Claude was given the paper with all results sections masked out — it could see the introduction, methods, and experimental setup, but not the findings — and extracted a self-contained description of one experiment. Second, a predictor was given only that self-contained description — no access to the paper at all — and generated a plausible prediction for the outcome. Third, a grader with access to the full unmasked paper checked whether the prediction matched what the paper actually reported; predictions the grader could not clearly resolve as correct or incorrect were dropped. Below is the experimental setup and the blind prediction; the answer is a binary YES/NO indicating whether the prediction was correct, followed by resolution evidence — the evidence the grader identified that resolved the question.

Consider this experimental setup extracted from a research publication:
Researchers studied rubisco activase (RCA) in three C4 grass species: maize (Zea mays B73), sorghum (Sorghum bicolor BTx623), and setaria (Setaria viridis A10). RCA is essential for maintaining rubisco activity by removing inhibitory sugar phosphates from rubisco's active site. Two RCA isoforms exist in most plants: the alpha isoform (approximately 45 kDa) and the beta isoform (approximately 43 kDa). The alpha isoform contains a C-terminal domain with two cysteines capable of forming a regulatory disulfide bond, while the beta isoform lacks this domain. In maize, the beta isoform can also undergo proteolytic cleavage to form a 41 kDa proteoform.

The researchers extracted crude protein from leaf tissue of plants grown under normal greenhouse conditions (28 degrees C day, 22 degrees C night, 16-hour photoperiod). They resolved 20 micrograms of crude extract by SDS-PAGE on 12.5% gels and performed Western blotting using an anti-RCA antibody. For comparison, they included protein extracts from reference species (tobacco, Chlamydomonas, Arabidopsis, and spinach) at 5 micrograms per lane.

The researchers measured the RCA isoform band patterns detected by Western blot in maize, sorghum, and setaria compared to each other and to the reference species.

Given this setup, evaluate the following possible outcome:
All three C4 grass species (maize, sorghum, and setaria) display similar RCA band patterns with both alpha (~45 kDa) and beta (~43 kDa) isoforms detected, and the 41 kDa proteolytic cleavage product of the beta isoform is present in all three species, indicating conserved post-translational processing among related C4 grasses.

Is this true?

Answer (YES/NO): NO